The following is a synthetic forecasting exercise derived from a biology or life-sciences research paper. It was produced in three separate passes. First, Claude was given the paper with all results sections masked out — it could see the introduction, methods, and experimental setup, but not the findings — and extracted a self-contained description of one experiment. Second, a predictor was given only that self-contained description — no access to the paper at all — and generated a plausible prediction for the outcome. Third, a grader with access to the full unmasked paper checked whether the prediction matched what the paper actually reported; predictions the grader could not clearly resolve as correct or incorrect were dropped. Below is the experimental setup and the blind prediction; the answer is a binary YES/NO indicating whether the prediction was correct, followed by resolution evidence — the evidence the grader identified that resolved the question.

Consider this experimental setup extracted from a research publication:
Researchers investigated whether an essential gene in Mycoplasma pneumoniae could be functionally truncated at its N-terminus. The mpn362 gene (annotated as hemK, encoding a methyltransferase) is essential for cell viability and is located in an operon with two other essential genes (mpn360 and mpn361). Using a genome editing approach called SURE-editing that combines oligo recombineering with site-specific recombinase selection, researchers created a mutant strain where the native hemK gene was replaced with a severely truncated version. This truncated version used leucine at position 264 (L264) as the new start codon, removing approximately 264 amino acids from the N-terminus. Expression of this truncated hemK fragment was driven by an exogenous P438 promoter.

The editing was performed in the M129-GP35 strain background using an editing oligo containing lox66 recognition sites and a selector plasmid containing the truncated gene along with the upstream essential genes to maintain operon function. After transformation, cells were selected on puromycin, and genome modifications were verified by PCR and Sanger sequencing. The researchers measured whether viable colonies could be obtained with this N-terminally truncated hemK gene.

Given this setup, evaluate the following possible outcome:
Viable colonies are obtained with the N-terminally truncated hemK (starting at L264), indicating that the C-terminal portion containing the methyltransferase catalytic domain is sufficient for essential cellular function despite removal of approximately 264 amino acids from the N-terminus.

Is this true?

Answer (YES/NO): NO